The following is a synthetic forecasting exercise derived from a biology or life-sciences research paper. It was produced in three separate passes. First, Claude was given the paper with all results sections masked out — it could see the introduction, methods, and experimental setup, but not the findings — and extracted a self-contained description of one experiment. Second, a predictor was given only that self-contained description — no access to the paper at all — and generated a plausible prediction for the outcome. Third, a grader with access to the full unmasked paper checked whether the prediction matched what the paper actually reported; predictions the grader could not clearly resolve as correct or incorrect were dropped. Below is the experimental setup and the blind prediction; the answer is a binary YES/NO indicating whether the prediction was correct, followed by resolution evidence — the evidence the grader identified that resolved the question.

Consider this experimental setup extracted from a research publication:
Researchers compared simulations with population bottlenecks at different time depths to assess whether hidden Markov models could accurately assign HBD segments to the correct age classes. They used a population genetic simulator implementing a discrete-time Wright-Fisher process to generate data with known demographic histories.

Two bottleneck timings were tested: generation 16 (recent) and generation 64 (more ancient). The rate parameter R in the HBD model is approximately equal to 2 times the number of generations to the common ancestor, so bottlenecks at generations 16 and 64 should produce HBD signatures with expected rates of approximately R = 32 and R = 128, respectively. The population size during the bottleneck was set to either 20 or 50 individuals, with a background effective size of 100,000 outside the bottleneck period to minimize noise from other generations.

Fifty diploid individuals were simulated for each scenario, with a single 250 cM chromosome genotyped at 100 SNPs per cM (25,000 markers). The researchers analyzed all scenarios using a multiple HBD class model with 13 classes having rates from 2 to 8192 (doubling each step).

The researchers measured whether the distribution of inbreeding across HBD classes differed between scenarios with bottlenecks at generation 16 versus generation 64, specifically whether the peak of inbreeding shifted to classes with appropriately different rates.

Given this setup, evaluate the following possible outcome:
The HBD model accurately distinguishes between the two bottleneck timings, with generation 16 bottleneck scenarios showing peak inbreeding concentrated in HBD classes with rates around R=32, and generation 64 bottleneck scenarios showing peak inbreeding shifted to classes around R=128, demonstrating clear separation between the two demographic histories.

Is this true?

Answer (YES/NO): YES